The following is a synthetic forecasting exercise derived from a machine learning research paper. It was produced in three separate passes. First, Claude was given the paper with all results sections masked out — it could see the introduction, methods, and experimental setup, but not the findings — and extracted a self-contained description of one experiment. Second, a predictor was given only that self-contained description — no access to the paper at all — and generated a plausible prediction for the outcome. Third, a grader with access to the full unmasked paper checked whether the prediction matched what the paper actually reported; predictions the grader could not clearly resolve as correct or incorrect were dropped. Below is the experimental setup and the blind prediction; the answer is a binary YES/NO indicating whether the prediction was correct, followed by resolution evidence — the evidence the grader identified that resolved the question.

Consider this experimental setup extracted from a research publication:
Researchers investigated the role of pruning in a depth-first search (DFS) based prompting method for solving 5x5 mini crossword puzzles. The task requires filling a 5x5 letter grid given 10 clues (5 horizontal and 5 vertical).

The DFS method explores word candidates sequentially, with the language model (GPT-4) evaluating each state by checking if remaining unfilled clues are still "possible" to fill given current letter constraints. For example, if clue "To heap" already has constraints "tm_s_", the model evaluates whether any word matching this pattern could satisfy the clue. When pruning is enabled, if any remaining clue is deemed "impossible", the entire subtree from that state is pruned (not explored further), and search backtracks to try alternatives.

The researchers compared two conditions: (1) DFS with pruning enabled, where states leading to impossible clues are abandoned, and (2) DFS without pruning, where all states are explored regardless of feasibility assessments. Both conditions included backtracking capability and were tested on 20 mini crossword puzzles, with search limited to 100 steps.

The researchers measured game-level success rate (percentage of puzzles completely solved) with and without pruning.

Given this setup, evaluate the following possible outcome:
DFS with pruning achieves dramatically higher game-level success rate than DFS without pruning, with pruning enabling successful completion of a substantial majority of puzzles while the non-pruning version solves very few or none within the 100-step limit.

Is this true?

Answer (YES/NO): NO